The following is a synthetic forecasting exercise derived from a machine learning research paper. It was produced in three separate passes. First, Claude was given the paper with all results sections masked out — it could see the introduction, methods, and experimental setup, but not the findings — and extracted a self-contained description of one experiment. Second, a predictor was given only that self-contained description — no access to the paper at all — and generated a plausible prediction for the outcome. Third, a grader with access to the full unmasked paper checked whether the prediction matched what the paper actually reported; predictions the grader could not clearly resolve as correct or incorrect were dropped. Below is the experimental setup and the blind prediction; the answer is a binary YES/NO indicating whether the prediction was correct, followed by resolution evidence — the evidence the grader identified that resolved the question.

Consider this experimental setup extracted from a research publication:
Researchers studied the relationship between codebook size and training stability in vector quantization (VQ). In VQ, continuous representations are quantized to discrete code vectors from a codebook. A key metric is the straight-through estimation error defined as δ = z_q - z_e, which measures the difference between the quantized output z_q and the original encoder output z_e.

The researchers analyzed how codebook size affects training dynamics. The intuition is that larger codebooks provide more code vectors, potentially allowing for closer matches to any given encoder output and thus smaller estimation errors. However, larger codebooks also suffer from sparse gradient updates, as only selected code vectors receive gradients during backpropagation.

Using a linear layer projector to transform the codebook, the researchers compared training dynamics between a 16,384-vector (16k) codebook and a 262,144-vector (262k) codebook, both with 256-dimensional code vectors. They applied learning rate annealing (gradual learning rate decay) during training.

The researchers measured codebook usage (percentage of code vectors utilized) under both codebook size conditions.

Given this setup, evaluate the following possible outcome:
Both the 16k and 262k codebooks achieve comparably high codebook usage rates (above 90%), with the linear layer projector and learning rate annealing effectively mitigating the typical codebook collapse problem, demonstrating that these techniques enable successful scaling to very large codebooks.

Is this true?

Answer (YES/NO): NO